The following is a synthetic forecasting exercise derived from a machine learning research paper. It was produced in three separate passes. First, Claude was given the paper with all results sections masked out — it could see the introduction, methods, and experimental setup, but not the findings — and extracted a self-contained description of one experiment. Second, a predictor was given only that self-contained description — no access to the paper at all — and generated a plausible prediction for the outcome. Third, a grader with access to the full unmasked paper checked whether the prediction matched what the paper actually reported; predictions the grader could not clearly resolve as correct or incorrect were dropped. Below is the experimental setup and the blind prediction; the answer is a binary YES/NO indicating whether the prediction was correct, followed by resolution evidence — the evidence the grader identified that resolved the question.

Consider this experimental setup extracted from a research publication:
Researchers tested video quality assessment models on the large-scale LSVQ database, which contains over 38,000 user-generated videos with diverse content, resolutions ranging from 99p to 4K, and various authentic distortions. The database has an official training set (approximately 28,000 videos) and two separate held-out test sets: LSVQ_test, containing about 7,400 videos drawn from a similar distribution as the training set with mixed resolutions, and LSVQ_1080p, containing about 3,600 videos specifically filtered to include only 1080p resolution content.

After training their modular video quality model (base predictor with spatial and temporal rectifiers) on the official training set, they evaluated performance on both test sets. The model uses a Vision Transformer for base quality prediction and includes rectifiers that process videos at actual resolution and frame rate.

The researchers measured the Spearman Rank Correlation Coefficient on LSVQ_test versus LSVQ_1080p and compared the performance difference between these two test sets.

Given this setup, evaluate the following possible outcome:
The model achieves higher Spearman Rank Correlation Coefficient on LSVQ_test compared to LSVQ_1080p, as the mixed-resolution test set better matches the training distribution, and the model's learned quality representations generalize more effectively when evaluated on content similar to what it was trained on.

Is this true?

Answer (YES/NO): YES